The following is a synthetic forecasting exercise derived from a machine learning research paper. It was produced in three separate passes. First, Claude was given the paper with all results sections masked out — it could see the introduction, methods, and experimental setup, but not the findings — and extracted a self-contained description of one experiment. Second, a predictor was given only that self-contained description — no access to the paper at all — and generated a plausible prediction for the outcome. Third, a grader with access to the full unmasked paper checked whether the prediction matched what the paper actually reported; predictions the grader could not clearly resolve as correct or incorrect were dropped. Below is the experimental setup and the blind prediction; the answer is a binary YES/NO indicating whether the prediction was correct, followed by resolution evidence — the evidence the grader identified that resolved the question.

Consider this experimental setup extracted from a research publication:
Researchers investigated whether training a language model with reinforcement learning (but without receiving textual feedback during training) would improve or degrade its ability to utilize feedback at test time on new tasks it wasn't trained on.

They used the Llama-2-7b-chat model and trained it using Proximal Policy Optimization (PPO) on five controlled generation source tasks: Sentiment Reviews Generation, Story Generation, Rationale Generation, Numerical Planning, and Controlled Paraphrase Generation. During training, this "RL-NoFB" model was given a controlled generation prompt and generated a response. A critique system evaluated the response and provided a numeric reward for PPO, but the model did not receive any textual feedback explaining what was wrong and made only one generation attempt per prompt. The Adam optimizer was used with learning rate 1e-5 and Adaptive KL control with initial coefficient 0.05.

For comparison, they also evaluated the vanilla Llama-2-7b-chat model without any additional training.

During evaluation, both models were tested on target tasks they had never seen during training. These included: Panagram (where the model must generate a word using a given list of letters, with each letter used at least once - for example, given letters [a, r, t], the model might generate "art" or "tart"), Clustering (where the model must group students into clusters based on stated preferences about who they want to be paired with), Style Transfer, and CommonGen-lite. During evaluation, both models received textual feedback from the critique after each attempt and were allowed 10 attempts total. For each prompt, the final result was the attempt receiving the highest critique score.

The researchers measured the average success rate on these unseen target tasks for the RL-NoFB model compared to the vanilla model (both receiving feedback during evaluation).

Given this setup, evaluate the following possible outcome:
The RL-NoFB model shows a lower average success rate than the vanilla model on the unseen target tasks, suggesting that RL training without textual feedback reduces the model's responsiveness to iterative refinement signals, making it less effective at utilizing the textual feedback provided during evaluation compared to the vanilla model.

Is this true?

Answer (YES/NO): YES